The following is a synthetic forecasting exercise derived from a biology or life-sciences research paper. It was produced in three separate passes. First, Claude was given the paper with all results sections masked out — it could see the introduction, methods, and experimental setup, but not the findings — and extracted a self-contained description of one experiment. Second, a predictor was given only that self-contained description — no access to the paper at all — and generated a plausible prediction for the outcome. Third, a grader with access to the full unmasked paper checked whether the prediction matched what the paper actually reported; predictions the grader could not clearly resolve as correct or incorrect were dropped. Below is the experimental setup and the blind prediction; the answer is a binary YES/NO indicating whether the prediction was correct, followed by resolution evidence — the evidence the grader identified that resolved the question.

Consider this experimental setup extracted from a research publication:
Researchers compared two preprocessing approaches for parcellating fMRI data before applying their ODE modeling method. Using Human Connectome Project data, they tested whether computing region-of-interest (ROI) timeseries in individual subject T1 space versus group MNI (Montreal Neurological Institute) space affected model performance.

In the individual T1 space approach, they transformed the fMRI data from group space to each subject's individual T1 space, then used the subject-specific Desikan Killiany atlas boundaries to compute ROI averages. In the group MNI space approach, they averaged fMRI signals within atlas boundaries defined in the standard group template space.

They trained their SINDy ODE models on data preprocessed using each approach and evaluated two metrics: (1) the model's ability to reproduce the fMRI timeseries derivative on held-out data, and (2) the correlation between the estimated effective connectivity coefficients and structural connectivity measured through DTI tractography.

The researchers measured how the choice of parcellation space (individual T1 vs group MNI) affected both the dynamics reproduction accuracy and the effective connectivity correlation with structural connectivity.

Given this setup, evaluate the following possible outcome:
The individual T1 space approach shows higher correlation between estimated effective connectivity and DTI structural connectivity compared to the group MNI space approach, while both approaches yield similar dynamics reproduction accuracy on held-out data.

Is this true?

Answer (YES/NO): NO